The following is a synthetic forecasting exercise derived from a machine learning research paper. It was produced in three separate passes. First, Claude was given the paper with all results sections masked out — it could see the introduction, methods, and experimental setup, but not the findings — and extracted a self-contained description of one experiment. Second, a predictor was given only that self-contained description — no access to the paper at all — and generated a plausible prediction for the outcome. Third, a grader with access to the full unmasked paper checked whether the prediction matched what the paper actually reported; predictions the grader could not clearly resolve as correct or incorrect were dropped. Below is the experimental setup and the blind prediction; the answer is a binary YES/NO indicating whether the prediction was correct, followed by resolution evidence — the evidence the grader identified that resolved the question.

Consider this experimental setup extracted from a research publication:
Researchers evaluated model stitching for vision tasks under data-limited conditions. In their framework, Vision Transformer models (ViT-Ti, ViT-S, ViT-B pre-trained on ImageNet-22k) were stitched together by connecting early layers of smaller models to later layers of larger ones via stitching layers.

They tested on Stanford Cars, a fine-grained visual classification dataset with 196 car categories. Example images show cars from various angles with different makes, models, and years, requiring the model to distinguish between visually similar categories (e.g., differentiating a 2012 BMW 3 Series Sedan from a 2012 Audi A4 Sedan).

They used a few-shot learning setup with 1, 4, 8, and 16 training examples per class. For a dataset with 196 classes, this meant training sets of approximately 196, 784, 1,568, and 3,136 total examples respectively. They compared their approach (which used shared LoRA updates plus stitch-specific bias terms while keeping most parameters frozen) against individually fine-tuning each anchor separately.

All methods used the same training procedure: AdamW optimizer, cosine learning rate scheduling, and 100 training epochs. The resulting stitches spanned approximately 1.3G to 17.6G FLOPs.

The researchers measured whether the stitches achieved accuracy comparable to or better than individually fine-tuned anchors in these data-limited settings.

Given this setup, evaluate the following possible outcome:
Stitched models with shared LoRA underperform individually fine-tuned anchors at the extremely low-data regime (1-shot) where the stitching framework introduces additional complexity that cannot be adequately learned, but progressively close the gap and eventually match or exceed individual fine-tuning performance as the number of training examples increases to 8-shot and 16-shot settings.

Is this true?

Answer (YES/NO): NO